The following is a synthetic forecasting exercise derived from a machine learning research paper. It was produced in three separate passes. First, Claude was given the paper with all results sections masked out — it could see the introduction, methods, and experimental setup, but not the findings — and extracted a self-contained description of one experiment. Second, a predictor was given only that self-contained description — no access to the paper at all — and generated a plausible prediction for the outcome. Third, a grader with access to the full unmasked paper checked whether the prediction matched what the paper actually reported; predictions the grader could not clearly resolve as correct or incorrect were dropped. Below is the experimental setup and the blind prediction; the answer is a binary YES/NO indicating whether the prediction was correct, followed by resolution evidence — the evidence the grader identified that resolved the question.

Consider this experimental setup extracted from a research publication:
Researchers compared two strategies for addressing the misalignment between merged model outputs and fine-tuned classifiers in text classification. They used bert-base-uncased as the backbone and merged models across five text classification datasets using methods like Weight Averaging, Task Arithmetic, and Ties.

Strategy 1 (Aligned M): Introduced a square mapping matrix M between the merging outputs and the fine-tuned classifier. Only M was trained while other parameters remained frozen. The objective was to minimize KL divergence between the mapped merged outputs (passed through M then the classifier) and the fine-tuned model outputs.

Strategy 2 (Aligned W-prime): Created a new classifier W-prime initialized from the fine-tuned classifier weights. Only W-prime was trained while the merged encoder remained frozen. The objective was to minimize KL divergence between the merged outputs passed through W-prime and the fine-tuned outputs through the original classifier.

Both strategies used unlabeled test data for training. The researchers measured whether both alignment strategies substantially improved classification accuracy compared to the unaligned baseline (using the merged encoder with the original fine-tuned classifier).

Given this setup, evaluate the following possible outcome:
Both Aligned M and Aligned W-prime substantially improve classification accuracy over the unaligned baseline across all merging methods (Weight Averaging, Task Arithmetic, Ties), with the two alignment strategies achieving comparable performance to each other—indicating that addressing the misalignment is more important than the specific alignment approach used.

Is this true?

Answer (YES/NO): YES